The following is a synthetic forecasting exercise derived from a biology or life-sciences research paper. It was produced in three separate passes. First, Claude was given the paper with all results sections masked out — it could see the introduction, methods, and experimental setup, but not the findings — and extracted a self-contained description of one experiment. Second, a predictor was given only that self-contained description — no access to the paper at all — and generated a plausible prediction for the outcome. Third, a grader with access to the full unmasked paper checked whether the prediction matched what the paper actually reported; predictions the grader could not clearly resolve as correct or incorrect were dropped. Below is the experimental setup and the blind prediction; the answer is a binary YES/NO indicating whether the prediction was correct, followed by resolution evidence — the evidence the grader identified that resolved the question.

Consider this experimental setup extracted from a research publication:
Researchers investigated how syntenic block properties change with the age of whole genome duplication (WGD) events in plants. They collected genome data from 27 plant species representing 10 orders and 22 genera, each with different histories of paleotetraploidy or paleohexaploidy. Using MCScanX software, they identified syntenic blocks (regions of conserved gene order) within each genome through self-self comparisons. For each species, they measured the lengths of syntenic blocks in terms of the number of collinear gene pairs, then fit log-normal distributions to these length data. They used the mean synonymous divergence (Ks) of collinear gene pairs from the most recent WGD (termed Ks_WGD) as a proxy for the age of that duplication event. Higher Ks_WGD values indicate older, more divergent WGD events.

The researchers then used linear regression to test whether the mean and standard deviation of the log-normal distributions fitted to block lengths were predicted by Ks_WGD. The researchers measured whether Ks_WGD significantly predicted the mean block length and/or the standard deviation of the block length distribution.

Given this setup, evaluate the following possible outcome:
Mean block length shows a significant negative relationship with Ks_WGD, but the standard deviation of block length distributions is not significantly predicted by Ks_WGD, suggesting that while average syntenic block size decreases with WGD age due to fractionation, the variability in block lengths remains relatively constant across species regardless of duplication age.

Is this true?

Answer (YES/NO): NO